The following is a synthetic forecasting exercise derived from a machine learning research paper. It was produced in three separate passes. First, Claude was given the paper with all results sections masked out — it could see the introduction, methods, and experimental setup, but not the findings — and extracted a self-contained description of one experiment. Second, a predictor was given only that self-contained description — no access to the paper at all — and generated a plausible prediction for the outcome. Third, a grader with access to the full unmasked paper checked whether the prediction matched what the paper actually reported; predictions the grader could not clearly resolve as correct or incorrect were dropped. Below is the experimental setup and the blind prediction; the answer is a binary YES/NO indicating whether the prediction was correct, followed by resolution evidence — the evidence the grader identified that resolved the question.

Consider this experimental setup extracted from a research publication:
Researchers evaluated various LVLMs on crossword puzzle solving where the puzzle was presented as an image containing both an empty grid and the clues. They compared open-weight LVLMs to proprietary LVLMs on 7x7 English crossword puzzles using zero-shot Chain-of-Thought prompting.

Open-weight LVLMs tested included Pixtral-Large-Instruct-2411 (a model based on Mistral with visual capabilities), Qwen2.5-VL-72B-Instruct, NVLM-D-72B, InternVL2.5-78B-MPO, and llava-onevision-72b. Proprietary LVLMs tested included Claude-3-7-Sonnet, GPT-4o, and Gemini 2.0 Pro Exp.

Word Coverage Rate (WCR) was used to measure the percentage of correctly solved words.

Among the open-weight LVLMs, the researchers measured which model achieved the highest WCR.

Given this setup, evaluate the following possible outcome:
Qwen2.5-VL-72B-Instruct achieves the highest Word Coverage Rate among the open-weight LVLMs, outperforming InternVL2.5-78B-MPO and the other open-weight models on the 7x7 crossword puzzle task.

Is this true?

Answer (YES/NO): NO